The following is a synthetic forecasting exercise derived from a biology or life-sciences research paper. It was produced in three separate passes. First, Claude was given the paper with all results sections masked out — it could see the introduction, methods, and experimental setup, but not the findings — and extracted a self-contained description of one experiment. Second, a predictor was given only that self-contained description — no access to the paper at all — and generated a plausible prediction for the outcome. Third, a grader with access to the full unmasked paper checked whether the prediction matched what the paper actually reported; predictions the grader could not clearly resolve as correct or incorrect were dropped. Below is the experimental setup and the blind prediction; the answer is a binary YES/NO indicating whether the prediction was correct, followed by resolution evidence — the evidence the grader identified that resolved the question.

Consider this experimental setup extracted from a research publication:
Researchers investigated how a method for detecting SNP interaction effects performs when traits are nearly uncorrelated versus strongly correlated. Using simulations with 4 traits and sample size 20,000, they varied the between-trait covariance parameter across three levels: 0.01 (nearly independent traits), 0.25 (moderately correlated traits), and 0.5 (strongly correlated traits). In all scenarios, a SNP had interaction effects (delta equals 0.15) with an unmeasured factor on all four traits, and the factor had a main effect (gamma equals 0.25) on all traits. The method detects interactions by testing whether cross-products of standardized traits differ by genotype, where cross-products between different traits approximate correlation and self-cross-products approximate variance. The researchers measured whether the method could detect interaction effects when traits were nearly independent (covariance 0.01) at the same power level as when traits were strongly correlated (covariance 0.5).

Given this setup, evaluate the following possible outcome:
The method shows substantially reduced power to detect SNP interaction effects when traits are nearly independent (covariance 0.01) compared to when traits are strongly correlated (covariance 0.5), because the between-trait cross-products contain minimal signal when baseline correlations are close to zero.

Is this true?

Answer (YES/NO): NO